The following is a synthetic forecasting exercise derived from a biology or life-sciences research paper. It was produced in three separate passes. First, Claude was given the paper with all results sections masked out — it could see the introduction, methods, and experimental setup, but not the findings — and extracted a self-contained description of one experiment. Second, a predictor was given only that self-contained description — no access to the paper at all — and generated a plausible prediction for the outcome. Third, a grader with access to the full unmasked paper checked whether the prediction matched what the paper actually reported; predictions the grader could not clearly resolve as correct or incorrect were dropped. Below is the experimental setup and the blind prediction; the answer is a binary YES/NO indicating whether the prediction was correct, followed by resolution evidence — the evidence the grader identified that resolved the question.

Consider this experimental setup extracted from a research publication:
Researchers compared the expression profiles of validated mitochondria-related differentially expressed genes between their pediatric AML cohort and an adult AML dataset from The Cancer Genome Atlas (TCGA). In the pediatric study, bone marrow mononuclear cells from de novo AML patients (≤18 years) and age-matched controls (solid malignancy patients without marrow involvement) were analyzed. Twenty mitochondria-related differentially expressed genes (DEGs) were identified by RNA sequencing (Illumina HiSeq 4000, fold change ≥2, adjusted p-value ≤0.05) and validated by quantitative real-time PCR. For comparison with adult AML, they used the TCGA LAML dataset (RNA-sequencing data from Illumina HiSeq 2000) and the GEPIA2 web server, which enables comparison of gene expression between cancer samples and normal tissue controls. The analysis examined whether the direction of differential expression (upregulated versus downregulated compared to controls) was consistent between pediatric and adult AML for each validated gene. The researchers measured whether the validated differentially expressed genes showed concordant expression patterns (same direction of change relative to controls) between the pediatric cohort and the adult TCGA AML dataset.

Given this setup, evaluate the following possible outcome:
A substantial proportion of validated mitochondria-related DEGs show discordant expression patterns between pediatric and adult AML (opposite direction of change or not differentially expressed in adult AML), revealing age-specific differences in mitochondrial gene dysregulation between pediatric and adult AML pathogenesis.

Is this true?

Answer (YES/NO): YES